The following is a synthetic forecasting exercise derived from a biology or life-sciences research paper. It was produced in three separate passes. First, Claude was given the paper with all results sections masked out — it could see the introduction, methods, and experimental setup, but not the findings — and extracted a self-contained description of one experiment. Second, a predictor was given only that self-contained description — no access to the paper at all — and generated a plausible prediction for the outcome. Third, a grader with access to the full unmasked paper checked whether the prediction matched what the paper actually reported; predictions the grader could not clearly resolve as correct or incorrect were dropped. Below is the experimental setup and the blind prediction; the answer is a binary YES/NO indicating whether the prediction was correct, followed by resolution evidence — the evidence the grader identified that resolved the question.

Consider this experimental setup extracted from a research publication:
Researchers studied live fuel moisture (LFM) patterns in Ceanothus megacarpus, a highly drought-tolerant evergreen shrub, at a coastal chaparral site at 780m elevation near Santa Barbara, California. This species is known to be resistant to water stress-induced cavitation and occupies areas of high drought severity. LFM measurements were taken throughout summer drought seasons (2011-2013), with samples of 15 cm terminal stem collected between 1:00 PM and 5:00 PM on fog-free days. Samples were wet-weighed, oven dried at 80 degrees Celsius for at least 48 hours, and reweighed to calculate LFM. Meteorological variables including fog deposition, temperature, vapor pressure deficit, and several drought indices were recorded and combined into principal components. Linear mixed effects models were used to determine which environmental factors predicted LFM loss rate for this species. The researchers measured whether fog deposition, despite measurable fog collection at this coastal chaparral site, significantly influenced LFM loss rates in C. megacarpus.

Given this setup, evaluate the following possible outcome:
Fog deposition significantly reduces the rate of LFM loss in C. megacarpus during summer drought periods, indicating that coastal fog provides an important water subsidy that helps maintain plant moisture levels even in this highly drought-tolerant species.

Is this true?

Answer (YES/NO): NO